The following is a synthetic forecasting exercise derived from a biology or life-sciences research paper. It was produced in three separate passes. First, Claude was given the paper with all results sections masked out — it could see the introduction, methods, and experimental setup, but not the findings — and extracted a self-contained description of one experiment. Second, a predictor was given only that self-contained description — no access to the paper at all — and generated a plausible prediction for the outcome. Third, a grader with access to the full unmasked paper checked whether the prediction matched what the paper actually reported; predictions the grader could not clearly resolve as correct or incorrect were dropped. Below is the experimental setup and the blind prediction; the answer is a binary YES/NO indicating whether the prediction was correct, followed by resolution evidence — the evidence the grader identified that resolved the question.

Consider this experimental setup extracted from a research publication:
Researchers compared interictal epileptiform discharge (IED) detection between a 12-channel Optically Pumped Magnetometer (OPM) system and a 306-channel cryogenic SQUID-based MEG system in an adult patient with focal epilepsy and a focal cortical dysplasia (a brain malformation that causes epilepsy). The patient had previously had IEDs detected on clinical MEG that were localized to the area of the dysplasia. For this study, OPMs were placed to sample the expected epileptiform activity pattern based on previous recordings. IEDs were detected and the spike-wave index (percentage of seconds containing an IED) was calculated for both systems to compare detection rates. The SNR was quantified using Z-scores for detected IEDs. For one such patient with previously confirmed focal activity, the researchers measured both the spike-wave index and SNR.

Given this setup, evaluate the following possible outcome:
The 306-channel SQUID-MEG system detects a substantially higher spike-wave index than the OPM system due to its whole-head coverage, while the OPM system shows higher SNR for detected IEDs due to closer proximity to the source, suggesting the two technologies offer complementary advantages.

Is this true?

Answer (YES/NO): NO